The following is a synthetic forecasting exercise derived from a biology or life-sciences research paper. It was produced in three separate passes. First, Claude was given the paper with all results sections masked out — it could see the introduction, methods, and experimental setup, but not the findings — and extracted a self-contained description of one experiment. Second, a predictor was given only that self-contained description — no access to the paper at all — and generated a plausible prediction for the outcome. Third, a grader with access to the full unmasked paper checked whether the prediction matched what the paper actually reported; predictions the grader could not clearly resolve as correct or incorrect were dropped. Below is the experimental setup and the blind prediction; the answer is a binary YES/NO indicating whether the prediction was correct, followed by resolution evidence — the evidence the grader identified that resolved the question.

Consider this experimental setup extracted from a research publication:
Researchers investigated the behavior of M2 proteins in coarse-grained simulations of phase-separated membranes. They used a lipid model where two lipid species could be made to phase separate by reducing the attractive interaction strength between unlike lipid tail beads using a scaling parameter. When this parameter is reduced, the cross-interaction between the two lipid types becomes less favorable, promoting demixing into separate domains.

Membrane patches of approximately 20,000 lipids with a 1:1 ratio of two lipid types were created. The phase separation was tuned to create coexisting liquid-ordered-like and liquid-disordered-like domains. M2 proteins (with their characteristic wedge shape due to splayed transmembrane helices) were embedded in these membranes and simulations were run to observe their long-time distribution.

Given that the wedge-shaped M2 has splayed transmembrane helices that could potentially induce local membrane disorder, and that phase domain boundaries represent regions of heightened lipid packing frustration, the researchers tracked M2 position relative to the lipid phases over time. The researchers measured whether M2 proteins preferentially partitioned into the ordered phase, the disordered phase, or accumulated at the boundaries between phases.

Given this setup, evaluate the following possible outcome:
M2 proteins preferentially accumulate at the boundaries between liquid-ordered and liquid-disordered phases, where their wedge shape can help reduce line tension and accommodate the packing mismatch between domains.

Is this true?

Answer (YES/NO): NO